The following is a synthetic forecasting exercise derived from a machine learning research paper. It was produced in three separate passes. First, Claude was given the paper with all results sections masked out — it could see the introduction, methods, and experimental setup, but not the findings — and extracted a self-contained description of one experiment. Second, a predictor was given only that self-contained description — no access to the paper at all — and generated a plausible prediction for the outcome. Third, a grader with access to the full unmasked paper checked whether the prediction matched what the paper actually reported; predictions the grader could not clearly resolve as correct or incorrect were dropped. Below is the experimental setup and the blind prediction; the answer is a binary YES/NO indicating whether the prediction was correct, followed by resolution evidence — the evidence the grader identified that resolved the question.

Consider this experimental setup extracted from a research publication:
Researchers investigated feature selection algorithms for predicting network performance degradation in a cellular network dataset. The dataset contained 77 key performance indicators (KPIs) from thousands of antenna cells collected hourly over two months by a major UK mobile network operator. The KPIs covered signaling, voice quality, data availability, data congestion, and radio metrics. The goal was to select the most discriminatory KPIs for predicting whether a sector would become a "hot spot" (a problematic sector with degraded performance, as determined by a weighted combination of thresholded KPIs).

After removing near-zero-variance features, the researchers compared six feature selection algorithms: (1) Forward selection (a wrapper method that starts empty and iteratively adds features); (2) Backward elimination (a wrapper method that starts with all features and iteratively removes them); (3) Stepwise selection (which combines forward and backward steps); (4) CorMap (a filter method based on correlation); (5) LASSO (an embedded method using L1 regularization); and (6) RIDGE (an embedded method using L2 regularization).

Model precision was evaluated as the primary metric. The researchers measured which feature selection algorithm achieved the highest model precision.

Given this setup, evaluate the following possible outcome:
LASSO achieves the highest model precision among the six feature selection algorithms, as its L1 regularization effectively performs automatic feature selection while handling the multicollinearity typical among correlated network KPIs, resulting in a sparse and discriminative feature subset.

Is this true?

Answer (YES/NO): YES